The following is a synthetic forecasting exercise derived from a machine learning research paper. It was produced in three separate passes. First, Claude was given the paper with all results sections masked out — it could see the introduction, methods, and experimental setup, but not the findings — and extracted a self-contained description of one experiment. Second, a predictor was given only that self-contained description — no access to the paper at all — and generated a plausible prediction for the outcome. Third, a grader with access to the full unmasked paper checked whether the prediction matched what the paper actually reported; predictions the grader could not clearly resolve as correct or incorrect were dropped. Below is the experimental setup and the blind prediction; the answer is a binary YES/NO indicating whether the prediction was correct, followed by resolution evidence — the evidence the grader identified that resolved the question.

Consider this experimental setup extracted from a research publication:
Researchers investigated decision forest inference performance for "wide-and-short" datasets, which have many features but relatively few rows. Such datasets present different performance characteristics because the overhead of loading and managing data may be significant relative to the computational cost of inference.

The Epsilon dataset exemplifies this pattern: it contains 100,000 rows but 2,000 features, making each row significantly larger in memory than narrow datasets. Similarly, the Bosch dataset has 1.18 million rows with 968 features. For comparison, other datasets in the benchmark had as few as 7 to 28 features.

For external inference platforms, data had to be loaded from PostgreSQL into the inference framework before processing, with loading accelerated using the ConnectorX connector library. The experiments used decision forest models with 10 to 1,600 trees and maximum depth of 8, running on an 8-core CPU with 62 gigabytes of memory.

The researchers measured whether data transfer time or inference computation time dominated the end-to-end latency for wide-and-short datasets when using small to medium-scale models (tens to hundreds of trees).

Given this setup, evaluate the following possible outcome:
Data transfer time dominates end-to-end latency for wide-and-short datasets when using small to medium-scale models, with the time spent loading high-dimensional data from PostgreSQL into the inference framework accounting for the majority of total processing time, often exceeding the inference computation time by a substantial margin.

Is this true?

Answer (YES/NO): YES